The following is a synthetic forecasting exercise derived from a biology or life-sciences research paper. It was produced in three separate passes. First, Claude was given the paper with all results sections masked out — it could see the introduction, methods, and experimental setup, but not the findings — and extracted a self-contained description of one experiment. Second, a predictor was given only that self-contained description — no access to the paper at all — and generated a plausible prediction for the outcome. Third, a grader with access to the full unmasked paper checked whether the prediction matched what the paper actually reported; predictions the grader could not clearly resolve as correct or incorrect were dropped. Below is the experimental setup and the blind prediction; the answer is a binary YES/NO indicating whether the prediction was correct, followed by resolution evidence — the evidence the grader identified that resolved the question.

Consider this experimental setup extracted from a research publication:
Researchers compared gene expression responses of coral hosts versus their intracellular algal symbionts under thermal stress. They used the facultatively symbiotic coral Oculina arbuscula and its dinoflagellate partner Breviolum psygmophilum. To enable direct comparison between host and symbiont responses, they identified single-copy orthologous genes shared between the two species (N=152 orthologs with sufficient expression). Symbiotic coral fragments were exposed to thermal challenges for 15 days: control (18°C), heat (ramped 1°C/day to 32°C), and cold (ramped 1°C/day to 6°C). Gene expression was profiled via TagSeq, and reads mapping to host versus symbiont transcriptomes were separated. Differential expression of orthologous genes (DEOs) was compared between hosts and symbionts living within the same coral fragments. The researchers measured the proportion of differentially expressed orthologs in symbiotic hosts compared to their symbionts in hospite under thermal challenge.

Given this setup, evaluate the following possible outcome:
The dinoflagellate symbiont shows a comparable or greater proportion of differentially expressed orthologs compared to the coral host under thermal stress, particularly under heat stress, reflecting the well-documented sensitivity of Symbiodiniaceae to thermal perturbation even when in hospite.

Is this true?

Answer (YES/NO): NO